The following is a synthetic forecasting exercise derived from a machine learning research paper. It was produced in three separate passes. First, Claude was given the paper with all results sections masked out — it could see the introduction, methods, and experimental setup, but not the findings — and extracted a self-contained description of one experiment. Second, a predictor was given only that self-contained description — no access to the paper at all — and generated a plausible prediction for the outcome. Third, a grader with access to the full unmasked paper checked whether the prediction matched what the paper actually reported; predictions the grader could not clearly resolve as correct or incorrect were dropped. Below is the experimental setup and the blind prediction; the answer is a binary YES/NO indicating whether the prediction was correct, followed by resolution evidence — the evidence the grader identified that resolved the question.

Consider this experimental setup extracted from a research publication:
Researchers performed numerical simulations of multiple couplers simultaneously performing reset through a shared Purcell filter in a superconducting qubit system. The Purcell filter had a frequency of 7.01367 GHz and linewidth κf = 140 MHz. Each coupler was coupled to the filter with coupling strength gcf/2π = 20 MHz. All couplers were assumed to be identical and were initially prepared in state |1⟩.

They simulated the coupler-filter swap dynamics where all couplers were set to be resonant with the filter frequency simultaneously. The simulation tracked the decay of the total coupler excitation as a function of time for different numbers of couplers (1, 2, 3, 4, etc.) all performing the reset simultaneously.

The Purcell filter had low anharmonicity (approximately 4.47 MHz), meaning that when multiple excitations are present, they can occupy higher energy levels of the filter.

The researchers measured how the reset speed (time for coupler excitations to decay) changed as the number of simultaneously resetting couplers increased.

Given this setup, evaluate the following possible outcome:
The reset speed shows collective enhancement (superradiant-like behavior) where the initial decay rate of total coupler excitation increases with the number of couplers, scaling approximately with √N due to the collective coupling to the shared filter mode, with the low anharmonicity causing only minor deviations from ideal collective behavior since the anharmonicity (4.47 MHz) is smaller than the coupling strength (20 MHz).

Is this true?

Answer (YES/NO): NO